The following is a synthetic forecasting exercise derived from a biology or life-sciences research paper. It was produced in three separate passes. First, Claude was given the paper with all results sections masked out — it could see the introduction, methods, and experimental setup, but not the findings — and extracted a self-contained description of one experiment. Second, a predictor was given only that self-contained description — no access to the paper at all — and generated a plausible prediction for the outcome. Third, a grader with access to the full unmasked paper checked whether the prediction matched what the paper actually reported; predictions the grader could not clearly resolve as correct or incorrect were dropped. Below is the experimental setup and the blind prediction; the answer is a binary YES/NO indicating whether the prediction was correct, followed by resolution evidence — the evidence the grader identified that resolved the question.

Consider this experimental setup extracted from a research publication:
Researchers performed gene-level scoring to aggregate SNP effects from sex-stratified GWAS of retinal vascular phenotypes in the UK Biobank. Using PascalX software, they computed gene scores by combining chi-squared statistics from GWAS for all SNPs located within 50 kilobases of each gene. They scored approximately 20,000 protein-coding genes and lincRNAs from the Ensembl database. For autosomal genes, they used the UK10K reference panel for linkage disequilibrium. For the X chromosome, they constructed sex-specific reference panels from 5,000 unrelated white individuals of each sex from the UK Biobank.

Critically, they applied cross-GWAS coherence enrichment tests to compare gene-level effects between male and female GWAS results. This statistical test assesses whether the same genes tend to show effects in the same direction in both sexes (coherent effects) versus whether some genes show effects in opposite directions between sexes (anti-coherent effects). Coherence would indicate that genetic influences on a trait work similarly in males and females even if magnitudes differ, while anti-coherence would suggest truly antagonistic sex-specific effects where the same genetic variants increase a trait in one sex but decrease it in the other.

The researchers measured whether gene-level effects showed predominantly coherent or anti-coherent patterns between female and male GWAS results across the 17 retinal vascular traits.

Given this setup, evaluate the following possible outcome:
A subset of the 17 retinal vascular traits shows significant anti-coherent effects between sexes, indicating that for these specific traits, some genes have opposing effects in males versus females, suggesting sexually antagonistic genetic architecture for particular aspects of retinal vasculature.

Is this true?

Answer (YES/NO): NO